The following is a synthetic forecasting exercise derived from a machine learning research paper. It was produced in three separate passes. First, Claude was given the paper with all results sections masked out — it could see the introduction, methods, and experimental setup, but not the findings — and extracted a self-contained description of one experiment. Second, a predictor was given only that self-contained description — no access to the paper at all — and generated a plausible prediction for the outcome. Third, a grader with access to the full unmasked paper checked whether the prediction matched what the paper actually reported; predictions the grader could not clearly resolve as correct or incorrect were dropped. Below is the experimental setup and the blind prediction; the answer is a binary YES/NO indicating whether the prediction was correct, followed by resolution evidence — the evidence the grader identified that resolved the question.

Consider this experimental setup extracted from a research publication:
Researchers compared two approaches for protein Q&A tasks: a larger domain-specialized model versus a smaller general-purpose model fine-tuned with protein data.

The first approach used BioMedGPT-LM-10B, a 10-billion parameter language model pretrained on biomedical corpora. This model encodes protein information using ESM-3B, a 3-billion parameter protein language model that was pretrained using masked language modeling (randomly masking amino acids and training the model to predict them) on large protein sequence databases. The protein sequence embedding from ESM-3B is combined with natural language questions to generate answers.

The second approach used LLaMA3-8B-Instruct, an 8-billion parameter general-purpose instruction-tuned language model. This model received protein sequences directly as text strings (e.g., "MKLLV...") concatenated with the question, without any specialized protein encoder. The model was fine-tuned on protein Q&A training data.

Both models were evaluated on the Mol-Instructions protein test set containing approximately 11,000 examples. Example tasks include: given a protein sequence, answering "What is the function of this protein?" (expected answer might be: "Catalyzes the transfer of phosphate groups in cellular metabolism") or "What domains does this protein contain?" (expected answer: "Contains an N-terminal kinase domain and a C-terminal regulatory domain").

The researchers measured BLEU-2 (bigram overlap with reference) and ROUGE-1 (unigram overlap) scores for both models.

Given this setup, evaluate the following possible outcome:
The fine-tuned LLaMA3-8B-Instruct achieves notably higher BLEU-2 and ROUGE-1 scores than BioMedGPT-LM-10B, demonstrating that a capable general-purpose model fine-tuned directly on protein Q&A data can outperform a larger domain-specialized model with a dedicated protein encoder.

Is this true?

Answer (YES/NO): YES